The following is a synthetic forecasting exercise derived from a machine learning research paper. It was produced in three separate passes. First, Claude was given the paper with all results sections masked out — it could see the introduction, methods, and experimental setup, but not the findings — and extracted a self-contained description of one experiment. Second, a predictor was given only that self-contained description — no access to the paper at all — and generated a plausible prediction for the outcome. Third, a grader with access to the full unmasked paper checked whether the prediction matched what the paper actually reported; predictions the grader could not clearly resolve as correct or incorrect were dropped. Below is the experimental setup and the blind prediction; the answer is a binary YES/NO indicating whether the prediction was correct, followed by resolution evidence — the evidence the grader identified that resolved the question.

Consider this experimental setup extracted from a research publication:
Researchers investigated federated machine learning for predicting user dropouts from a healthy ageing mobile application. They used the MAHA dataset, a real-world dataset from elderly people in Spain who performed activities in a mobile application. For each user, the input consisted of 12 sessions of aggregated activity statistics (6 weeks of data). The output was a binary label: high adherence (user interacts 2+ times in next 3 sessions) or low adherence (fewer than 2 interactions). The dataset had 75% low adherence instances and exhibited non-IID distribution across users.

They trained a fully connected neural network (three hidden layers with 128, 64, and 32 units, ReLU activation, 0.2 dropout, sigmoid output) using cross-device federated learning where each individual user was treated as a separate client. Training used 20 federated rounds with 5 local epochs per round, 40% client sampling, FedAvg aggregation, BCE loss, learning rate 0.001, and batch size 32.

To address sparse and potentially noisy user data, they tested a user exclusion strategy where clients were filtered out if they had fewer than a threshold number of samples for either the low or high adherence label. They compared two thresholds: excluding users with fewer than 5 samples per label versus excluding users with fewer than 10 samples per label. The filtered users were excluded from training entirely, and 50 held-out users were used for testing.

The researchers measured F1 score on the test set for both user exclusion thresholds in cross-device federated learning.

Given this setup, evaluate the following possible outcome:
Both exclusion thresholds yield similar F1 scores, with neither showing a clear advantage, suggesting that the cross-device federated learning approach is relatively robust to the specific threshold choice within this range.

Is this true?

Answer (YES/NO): YES